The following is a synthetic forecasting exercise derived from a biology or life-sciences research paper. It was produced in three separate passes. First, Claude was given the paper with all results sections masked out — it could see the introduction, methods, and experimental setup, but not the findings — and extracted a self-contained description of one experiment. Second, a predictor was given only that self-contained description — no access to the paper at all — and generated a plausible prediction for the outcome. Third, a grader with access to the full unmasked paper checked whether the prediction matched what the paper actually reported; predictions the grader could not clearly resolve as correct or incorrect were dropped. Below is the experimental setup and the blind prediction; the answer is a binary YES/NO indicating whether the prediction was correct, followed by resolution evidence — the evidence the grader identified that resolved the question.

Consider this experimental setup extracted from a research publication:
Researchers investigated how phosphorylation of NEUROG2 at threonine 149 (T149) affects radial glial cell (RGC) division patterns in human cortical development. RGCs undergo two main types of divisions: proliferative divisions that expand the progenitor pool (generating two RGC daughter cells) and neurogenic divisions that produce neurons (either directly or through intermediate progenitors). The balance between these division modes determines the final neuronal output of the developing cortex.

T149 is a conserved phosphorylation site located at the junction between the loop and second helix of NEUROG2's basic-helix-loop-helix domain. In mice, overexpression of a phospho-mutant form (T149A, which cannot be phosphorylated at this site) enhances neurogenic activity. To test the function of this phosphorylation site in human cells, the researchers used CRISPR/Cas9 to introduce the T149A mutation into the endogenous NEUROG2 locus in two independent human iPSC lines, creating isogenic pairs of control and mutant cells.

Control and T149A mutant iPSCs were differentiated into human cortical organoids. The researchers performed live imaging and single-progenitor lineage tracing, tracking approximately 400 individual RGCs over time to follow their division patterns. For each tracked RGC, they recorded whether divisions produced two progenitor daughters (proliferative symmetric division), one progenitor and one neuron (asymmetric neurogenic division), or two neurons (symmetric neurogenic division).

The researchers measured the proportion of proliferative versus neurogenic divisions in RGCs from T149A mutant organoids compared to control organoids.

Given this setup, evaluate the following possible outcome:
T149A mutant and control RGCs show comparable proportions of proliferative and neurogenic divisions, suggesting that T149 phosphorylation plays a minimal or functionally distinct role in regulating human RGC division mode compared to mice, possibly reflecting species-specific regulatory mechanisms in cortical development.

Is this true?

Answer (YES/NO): NO